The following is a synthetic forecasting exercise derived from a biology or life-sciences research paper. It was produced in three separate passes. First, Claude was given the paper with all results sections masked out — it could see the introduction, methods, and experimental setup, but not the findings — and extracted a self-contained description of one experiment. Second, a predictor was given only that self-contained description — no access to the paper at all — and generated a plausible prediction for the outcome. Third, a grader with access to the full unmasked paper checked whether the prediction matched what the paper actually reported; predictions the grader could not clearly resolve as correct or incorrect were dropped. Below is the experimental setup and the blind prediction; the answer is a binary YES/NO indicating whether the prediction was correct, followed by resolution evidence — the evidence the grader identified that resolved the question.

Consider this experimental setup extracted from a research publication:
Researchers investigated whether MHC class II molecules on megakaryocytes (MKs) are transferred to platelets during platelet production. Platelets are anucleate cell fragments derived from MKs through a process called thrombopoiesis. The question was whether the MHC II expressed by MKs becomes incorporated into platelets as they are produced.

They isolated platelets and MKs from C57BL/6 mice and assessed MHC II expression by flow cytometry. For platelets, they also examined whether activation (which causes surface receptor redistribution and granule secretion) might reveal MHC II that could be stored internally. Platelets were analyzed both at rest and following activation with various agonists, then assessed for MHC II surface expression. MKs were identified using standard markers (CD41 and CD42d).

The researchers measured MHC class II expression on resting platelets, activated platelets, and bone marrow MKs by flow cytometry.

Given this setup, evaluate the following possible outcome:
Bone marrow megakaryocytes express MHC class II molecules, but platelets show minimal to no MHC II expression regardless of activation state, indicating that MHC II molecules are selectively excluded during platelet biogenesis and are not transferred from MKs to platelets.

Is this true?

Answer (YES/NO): YES